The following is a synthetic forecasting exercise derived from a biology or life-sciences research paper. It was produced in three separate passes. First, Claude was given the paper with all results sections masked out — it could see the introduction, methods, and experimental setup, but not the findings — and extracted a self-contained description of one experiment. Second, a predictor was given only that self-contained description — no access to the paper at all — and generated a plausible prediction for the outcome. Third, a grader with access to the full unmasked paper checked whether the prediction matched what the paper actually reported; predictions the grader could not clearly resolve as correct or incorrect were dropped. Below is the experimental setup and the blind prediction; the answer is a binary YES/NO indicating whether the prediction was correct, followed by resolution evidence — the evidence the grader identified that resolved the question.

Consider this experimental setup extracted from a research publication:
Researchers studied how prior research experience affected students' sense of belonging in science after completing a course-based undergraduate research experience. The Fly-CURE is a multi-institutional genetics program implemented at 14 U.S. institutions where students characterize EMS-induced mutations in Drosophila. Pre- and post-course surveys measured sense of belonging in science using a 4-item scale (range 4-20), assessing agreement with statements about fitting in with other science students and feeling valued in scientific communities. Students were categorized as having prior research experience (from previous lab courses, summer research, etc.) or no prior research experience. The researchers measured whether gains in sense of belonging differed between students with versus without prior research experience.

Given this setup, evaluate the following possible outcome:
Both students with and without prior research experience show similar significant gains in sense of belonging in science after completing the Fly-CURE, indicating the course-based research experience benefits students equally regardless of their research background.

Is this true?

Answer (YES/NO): YES